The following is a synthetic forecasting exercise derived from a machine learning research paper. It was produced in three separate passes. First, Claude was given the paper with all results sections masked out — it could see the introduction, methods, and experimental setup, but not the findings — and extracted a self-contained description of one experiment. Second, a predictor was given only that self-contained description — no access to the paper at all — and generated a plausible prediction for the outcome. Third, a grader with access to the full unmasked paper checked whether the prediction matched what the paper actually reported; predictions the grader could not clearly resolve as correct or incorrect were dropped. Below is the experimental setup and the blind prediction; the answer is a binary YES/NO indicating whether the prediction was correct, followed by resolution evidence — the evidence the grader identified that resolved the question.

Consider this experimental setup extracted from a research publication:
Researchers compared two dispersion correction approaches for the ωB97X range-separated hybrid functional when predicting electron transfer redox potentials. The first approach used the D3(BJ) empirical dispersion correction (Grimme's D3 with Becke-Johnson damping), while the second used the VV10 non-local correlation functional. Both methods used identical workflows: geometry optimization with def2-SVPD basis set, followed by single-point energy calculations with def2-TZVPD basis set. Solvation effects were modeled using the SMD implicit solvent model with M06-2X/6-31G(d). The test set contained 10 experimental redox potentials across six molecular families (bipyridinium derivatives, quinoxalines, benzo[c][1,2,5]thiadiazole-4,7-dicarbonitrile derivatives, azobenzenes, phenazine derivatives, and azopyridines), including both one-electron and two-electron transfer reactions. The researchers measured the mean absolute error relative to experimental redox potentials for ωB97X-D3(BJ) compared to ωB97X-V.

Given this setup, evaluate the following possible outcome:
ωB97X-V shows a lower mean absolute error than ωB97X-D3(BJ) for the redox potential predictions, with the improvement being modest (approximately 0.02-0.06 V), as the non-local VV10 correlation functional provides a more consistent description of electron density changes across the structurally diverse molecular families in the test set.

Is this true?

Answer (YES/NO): YES